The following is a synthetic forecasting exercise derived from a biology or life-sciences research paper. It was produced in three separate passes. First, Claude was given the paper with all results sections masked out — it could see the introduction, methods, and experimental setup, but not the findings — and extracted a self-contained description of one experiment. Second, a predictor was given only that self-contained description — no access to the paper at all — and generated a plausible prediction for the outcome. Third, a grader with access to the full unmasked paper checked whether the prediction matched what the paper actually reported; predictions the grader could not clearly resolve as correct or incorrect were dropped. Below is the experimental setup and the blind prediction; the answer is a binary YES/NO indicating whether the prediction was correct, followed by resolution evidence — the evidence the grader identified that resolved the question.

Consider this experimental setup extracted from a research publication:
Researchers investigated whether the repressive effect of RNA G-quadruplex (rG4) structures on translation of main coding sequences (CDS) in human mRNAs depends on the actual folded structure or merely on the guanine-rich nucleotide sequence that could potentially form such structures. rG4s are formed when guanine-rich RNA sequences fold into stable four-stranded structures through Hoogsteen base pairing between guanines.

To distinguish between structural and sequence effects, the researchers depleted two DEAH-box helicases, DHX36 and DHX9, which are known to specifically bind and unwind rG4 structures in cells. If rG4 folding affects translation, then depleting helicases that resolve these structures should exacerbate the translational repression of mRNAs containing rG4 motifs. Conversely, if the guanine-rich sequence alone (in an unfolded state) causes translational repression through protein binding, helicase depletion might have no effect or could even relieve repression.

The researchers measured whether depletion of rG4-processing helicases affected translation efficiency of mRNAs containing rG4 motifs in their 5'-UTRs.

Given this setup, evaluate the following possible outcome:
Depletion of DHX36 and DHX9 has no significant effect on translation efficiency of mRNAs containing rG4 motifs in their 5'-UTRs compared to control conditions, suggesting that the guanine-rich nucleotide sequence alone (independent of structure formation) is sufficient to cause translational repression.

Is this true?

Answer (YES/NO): NO